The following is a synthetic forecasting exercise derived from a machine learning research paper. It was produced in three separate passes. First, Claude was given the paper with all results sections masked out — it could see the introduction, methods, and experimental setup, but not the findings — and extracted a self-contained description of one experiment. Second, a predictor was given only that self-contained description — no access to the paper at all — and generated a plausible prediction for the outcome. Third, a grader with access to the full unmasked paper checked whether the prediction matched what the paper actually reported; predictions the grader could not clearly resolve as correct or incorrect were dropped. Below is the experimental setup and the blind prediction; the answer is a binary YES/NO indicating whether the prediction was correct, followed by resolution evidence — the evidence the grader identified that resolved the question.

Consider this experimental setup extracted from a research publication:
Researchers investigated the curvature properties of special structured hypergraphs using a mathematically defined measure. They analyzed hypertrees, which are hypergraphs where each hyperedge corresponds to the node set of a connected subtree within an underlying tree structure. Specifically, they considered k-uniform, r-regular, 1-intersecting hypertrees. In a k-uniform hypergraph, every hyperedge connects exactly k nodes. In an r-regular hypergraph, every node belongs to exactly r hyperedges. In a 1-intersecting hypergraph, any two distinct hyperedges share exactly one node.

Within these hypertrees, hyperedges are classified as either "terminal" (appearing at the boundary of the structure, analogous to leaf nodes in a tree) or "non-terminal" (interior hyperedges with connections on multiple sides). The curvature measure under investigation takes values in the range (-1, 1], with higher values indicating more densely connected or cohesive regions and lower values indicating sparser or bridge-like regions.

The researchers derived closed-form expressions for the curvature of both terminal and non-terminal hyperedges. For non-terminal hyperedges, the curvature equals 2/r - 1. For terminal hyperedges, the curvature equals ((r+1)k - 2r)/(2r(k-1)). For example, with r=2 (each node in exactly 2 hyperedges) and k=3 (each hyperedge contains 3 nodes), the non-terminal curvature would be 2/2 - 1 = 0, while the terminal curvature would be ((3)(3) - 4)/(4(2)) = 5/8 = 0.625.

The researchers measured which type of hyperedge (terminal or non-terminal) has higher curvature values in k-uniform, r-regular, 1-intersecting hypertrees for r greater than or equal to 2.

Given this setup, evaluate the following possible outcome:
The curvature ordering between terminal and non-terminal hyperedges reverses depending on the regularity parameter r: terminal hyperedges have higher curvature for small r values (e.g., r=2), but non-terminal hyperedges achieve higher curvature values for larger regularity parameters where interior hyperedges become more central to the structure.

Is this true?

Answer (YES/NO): NO